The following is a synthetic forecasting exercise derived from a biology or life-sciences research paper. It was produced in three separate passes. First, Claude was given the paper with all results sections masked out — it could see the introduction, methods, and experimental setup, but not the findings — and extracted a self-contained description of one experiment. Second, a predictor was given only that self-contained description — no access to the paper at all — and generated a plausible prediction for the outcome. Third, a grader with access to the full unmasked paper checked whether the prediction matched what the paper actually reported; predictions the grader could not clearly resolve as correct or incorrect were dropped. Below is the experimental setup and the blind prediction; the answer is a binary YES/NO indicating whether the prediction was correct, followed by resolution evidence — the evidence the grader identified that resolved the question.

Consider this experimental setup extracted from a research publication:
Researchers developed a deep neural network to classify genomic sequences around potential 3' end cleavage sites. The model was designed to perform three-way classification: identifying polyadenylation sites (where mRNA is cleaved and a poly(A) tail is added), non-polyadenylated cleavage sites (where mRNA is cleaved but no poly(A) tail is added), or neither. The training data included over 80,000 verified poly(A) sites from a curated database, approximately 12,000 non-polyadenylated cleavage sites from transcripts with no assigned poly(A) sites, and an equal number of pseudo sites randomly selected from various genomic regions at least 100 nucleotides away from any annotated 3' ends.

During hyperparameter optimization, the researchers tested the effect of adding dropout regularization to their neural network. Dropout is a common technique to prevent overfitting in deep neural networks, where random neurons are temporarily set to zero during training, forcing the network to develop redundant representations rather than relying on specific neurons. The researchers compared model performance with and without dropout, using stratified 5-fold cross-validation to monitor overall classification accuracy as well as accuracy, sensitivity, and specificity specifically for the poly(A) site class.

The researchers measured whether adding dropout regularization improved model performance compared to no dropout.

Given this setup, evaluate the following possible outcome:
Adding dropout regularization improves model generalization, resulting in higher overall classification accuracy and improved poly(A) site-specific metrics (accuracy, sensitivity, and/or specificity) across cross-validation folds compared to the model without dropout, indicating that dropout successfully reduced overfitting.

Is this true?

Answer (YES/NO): NO